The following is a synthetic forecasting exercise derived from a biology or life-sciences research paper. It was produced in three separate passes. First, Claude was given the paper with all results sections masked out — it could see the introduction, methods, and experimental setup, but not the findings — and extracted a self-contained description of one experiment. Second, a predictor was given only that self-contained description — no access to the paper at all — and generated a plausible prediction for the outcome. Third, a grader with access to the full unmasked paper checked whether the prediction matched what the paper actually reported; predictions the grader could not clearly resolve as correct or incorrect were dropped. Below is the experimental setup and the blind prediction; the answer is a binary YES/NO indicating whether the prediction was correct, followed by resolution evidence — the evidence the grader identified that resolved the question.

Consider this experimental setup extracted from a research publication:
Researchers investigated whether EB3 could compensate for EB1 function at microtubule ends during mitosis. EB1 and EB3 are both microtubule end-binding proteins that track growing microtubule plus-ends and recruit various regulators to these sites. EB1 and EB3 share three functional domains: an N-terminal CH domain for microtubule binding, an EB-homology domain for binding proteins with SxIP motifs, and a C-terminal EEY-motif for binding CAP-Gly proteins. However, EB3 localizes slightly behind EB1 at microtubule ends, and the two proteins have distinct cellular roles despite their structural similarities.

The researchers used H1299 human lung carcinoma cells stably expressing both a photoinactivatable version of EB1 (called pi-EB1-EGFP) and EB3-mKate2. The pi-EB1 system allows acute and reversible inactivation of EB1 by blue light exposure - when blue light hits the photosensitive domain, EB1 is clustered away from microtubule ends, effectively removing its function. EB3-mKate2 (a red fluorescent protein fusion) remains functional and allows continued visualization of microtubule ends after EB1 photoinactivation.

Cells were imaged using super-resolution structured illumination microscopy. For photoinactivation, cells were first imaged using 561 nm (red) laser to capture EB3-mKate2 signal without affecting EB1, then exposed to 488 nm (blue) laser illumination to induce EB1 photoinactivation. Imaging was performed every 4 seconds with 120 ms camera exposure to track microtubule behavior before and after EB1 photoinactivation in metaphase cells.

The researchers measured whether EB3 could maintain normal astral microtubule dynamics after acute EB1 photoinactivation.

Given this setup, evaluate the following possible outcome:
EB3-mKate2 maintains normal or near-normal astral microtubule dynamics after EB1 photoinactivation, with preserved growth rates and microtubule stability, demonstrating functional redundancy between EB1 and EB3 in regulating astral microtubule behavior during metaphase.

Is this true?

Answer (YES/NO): NO